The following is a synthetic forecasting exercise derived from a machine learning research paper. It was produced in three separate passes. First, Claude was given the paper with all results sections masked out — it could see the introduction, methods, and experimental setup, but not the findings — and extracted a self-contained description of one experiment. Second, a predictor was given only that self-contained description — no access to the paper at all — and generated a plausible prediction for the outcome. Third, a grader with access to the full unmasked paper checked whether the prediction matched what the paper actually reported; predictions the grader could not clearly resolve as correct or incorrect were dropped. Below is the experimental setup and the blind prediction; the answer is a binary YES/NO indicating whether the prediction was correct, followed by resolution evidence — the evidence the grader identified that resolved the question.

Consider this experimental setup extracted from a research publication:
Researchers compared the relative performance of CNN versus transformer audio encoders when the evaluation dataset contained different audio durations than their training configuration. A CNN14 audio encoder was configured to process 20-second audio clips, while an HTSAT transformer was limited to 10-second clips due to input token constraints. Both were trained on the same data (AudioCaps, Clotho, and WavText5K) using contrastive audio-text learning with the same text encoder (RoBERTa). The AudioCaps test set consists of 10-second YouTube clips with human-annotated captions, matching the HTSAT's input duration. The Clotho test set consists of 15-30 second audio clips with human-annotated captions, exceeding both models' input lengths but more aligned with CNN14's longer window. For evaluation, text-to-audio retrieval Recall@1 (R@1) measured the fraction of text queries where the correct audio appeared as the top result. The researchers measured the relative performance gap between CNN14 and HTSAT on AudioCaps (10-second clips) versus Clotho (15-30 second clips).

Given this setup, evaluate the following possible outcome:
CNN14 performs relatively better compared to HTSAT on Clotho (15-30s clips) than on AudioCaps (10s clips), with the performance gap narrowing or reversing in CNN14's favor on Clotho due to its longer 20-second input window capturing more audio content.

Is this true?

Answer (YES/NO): YES